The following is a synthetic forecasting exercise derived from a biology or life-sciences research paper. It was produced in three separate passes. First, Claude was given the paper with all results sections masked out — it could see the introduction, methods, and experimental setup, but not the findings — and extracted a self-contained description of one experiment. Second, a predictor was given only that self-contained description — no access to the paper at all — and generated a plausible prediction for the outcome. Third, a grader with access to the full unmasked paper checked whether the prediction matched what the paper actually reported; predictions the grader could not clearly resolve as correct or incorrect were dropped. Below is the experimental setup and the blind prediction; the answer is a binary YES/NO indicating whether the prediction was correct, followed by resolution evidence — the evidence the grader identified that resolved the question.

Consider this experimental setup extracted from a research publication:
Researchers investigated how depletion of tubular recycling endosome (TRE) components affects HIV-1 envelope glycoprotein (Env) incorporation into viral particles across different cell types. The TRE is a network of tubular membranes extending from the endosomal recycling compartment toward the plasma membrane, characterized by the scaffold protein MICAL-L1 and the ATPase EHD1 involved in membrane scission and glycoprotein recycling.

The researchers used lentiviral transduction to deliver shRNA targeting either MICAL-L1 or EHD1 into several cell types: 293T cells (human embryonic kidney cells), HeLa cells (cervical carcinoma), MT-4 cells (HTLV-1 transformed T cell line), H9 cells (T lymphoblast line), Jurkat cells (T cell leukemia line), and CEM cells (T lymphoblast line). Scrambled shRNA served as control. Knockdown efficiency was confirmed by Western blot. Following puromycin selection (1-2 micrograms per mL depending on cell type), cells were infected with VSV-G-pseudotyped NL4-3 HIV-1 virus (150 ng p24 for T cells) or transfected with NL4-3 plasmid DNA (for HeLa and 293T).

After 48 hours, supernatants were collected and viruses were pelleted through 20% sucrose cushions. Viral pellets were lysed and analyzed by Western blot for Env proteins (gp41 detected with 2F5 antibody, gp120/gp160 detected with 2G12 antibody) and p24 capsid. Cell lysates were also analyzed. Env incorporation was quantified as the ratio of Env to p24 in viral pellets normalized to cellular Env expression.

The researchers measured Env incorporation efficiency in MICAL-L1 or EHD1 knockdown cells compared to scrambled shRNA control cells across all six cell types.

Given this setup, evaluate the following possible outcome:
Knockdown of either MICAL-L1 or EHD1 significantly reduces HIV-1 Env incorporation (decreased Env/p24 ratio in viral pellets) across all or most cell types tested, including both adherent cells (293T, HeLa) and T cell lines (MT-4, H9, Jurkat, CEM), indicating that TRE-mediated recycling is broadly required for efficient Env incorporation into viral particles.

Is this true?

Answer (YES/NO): NO